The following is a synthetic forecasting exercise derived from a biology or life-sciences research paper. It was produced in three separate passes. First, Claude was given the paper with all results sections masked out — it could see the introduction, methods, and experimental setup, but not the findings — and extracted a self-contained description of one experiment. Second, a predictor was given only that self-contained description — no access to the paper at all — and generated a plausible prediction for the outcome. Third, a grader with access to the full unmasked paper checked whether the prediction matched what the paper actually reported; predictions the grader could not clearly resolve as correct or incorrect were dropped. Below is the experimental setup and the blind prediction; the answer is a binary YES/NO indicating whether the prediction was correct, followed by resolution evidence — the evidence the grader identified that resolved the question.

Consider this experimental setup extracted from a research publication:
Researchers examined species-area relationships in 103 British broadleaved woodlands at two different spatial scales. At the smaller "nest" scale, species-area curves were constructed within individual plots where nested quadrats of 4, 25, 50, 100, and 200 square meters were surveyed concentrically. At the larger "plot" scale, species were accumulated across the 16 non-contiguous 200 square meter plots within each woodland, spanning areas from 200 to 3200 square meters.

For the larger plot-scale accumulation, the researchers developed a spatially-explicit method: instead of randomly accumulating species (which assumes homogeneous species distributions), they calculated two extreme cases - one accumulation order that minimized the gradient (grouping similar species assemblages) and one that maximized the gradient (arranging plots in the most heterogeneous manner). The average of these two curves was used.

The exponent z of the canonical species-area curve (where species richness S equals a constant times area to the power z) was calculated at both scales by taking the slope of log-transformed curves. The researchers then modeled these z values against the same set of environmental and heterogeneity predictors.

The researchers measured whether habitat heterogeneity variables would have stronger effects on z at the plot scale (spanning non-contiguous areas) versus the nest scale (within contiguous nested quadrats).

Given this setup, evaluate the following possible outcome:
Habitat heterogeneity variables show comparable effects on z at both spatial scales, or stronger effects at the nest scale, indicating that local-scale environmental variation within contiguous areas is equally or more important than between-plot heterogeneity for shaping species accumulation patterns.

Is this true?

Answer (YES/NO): NO